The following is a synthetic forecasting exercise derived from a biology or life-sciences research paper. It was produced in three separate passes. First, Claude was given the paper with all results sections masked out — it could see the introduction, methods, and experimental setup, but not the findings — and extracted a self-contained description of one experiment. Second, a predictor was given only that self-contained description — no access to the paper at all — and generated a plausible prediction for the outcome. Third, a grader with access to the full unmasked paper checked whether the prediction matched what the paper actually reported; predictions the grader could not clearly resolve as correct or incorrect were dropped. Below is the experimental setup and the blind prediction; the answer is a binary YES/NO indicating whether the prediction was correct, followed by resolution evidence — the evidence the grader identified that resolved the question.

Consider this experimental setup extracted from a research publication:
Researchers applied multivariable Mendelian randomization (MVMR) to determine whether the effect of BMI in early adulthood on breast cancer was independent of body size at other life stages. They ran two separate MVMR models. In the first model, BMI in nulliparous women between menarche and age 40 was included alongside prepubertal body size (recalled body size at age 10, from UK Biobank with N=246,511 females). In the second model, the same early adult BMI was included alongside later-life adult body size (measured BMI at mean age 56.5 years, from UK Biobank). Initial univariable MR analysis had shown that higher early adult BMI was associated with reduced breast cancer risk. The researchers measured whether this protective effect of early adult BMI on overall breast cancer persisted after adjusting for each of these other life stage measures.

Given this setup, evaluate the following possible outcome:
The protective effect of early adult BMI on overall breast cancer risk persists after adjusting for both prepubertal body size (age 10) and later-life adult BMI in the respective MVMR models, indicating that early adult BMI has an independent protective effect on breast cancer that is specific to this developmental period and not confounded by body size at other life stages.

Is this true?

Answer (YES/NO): NO